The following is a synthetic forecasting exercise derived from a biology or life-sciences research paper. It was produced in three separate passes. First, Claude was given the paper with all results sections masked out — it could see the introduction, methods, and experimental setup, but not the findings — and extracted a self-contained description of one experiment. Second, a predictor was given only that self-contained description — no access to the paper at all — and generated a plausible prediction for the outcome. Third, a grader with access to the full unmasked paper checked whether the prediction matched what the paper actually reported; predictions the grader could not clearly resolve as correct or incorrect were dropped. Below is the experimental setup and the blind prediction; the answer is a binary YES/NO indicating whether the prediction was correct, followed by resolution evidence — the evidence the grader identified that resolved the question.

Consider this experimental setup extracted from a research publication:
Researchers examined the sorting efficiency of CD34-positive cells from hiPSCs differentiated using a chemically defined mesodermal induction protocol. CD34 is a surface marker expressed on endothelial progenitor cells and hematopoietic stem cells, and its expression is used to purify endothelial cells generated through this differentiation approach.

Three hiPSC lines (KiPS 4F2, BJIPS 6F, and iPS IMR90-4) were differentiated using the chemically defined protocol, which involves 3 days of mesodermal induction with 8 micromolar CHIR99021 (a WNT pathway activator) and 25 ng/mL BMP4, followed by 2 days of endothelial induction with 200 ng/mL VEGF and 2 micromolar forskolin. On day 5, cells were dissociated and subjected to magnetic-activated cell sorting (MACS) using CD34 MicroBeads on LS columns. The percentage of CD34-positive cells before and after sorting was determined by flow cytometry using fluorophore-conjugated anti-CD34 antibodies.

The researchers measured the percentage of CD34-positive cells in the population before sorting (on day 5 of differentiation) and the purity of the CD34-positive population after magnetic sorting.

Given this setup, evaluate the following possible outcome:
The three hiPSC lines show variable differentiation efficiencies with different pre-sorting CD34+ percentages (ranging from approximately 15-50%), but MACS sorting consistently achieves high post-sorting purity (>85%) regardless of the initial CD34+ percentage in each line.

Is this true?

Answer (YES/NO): NO